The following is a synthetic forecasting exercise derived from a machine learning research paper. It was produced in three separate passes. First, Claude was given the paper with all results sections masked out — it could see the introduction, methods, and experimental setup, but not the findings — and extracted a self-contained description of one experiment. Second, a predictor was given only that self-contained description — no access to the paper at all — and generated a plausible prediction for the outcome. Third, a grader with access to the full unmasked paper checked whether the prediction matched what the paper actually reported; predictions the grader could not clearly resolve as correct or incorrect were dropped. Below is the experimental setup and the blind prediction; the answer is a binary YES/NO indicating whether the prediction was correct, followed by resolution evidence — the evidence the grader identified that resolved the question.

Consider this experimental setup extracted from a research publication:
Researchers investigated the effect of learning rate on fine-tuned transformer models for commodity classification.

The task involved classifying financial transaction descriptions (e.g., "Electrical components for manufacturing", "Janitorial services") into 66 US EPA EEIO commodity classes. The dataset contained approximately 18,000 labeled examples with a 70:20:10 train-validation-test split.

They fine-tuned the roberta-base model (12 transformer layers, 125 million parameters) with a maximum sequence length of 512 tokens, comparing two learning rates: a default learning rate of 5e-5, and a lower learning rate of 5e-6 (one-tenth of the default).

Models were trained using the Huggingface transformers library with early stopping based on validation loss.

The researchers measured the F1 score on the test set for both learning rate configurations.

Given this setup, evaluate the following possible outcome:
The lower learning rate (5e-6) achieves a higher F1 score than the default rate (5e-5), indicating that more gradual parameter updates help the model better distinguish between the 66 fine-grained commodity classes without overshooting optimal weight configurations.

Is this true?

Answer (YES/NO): YES